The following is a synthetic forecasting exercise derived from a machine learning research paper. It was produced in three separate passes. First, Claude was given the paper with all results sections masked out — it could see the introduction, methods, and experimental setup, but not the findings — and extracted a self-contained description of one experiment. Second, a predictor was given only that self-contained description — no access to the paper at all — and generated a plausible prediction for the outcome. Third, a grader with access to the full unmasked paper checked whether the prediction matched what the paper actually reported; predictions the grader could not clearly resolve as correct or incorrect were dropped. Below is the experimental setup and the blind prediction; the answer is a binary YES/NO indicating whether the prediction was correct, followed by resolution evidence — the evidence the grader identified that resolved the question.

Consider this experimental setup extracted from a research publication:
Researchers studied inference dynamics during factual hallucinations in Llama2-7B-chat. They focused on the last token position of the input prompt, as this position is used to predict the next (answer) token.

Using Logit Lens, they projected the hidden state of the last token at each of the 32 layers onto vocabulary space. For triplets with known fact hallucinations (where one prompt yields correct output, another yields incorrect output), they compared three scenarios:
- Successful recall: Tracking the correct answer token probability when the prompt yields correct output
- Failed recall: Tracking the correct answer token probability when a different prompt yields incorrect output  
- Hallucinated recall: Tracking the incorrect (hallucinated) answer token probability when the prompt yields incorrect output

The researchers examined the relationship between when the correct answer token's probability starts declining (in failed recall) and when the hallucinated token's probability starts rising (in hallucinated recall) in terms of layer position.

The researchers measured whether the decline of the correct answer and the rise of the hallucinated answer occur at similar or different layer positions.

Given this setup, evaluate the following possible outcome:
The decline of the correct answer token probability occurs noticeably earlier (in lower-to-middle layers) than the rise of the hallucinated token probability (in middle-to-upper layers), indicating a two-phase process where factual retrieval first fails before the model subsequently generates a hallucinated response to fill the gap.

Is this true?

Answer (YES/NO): NO